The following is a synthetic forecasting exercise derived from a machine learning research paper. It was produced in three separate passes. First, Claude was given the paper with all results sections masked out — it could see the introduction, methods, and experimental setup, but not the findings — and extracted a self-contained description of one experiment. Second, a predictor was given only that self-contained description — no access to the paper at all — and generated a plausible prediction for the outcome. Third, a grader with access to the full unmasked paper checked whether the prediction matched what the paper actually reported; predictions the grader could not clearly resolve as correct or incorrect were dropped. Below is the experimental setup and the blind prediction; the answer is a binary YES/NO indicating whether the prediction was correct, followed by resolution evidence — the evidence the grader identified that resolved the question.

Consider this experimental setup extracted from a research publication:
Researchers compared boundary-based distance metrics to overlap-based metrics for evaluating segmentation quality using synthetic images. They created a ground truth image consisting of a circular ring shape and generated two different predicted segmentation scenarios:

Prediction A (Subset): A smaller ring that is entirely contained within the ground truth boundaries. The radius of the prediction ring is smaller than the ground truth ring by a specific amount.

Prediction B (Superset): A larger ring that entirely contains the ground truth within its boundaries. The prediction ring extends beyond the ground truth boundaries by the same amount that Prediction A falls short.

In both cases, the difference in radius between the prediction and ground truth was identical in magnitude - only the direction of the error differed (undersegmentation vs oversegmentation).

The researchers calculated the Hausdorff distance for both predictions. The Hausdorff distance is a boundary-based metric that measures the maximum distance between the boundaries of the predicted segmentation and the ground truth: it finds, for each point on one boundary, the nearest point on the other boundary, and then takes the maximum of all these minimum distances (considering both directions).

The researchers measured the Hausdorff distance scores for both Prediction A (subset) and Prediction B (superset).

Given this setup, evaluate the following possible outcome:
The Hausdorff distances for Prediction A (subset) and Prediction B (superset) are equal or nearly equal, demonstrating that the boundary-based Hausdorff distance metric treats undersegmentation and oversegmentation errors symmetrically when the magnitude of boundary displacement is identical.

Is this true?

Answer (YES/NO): YES